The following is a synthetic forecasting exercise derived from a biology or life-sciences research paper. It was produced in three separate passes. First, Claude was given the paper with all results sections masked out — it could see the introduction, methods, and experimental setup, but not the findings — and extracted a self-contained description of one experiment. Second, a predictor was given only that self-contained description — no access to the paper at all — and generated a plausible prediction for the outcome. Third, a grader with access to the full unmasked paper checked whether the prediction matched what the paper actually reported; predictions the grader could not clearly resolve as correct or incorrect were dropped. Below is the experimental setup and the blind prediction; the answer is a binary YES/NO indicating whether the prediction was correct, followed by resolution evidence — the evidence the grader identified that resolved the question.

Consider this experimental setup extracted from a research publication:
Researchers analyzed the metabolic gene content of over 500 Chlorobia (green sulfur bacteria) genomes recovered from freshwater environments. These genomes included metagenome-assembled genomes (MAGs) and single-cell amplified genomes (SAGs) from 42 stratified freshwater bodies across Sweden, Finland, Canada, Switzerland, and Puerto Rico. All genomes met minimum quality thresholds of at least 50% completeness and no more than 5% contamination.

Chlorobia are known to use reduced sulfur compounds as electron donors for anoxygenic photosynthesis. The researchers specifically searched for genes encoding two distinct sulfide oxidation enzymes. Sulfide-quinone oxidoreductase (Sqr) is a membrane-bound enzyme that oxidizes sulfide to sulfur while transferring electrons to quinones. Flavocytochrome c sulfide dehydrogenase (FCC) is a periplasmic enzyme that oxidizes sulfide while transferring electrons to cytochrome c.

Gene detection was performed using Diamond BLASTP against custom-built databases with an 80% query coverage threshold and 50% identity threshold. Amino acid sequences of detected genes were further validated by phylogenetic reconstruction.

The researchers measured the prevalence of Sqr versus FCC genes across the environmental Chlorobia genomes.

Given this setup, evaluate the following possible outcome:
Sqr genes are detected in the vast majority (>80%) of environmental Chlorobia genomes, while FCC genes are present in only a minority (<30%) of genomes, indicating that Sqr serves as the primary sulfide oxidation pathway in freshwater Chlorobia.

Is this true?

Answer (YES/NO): NO